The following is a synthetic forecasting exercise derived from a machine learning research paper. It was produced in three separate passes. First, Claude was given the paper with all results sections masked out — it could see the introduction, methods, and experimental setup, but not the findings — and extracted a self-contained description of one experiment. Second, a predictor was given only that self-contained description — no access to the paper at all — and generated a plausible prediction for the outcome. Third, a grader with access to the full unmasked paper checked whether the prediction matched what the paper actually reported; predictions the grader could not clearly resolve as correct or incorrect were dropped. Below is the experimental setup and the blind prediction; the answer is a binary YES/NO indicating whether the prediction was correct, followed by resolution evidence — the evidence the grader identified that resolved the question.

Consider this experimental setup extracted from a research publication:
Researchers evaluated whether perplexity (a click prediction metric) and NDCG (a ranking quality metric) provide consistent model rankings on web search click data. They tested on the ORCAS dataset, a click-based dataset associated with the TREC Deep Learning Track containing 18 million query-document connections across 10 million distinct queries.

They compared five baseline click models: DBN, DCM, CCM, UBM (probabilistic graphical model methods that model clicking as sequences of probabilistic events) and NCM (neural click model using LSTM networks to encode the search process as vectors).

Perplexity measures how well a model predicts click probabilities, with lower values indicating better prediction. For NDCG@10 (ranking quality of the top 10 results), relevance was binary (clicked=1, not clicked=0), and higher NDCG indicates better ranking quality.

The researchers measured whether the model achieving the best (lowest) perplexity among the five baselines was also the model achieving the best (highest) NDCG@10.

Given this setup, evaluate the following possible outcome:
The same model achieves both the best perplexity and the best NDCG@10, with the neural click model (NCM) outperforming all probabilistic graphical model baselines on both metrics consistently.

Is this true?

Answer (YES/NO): YES